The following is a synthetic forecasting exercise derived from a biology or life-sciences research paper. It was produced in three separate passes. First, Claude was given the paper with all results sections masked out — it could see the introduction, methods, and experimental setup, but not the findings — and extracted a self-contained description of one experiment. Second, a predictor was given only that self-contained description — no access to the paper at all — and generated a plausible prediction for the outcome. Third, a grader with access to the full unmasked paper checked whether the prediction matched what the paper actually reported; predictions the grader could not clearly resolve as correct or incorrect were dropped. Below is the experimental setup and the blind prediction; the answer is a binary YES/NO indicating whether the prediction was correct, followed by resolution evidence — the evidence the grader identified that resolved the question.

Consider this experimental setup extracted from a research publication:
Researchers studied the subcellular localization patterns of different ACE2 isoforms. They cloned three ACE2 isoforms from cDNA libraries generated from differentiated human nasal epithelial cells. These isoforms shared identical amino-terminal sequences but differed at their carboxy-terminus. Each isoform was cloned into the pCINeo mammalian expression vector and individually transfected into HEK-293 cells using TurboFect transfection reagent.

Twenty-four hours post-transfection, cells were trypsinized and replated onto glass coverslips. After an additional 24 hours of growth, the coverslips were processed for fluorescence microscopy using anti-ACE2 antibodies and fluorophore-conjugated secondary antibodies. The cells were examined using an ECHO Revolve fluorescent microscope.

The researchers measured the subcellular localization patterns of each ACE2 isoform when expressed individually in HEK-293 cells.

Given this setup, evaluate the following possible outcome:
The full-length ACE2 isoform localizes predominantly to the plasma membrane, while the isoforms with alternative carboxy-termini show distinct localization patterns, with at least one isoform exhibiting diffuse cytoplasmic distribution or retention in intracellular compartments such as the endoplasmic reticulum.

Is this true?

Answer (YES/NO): YES